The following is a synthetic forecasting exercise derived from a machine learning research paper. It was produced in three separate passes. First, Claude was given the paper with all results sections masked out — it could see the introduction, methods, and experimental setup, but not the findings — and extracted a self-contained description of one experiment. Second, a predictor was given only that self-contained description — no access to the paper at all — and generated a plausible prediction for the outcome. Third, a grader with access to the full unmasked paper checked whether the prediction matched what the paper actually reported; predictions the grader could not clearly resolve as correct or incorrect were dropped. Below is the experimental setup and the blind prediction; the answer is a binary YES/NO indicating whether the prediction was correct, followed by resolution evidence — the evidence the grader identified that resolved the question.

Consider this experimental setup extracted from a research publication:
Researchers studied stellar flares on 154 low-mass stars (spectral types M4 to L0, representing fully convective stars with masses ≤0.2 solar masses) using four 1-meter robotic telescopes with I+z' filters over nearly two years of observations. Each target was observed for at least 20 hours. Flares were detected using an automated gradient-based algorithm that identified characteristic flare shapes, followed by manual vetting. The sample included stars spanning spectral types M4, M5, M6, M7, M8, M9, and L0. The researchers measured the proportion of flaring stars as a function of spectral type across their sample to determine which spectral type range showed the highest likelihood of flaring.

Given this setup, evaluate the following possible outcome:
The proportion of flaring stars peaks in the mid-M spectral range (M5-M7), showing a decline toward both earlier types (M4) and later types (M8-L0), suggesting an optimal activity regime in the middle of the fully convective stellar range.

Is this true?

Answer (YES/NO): YES